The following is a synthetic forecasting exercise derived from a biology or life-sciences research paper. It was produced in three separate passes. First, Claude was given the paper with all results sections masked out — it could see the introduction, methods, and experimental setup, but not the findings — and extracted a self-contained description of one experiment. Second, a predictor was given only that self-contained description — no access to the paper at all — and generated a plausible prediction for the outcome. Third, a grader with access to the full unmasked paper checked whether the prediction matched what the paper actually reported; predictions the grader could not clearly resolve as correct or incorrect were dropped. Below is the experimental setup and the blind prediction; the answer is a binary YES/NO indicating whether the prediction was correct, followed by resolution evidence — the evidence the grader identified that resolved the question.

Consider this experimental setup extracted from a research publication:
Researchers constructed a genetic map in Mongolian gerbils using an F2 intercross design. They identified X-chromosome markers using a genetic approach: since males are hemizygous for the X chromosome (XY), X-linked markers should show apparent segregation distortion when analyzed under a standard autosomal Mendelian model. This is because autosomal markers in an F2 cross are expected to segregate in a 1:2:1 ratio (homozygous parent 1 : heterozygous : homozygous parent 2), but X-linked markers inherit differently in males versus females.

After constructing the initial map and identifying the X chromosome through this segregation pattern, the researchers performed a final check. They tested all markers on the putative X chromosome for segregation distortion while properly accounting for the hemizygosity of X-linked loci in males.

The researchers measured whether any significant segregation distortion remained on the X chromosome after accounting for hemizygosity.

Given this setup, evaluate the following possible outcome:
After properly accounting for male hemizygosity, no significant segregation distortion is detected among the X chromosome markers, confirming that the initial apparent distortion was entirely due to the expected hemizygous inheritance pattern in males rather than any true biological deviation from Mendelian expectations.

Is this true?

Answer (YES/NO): YES